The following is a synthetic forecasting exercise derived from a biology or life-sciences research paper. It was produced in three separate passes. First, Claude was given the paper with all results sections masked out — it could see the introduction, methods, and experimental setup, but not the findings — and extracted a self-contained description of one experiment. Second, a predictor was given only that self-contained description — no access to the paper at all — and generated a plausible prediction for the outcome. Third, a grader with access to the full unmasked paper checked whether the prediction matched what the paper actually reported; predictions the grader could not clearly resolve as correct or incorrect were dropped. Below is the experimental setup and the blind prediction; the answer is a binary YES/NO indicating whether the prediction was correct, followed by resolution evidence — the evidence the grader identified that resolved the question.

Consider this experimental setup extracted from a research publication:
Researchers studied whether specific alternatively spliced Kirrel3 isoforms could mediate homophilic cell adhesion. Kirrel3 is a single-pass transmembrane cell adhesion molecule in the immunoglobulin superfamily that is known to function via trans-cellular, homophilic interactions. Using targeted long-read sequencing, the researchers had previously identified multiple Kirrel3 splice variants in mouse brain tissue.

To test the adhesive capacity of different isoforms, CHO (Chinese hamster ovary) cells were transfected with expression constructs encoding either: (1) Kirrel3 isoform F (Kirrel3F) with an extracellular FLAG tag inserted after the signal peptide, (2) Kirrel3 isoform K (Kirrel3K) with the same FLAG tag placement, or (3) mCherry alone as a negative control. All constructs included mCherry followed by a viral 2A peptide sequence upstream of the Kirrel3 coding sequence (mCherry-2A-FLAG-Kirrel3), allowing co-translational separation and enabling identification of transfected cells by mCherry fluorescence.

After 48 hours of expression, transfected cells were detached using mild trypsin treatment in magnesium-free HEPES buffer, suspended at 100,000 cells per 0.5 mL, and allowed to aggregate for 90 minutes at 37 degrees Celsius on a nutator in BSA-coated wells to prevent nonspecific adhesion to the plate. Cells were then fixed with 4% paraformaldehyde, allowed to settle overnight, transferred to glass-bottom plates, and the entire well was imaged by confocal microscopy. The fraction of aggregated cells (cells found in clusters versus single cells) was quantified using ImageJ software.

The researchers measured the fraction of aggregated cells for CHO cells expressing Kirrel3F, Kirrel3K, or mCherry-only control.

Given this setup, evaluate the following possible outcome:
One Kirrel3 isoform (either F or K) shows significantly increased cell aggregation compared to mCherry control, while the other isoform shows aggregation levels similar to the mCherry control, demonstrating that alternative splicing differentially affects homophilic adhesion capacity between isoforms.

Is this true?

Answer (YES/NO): NO